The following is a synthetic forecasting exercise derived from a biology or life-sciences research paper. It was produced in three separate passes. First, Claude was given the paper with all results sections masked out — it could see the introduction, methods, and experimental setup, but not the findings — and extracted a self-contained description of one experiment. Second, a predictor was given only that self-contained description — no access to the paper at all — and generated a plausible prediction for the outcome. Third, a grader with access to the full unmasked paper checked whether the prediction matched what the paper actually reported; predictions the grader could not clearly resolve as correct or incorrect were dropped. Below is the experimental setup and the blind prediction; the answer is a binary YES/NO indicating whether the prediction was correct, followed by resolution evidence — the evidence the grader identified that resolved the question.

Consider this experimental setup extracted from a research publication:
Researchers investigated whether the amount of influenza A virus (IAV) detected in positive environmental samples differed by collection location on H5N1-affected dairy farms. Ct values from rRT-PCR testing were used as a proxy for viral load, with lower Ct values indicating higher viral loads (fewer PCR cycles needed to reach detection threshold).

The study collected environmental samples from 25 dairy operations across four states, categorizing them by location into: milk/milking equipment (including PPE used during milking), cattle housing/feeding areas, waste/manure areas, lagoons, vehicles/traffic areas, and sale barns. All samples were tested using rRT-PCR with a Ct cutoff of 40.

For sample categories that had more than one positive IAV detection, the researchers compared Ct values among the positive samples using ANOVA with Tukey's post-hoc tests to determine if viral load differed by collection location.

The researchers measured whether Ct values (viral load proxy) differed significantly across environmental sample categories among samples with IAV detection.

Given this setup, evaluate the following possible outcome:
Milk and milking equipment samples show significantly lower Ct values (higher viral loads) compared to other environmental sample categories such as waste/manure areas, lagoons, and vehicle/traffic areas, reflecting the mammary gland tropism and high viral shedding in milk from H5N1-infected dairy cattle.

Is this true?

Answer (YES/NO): NO